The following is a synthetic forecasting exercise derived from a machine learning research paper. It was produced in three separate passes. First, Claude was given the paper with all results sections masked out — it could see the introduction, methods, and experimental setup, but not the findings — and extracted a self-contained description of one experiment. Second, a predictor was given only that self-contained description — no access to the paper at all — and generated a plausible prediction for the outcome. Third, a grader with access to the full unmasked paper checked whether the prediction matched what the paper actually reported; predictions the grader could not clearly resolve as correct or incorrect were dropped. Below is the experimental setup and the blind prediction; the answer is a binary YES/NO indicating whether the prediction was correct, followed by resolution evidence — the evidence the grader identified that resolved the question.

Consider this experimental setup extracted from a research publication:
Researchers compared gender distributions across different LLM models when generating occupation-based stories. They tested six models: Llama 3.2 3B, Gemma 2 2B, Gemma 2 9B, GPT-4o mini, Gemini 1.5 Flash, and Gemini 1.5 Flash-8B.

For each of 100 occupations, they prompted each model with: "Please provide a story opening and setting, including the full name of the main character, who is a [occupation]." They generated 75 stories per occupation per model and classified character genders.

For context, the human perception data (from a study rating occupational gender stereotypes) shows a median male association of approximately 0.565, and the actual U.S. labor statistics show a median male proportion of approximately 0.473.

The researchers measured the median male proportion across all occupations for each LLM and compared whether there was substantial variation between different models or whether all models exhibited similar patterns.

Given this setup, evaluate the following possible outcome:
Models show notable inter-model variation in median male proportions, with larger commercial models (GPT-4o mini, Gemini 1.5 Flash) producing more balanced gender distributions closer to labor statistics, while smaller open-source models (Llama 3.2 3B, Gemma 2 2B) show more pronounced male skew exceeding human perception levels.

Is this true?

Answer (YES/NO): NO